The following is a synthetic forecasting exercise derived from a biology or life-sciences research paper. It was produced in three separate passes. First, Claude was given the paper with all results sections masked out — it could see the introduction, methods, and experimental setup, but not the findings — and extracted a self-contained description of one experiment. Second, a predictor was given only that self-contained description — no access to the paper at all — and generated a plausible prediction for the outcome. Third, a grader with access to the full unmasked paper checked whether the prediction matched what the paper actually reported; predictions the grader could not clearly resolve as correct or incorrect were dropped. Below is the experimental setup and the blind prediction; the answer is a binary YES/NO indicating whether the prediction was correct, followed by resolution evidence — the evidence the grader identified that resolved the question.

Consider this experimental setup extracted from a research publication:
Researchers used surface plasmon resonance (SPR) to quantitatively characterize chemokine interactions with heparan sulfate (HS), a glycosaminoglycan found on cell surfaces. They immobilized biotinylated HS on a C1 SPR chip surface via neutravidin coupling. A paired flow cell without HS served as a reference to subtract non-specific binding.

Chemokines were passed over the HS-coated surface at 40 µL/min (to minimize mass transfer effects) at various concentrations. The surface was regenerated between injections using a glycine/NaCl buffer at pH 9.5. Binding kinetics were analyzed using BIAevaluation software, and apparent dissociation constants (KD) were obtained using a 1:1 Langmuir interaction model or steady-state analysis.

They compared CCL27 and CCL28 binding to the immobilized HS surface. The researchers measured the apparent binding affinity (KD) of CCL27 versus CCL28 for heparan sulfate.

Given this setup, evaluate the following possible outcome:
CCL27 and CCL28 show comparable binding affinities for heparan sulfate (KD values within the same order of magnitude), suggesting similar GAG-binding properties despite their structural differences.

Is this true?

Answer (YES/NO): NO